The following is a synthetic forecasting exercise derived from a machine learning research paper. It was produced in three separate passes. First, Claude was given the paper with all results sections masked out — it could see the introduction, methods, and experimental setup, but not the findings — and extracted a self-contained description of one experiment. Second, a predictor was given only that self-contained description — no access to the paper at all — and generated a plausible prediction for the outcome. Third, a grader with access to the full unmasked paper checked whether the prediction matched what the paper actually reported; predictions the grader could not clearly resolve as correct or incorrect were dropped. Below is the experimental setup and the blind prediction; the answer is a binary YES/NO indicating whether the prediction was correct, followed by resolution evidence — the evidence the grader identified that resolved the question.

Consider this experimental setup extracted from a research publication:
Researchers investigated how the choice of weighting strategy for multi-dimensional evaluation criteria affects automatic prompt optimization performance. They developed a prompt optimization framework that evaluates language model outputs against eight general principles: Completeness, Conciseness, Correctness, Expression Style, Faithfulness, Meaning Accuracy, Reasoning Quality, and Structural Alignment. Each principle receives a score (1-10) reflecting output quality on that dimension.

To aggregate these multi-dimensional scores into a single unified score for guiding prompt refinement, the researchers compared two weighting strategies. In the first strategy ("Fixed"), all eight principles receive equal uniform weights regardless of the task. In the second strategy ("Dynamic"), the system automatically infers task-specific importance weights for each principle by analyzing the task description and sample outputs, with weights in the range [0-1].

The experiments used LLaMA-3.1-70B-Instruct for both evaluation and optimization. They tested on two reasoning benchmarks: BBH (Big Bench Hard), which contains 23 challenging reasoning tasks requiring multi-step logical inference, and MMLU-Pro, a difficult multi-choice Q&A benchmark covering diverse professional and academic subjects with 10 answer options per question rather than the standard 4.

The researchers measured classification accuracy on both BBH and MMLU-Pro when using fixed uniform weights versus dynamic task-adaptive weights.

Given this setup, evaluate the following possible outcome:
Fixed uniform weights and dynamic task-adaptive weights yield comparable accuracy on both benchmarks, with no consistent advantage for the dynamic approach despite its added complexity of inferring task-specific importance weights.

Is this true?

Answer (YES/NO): NO